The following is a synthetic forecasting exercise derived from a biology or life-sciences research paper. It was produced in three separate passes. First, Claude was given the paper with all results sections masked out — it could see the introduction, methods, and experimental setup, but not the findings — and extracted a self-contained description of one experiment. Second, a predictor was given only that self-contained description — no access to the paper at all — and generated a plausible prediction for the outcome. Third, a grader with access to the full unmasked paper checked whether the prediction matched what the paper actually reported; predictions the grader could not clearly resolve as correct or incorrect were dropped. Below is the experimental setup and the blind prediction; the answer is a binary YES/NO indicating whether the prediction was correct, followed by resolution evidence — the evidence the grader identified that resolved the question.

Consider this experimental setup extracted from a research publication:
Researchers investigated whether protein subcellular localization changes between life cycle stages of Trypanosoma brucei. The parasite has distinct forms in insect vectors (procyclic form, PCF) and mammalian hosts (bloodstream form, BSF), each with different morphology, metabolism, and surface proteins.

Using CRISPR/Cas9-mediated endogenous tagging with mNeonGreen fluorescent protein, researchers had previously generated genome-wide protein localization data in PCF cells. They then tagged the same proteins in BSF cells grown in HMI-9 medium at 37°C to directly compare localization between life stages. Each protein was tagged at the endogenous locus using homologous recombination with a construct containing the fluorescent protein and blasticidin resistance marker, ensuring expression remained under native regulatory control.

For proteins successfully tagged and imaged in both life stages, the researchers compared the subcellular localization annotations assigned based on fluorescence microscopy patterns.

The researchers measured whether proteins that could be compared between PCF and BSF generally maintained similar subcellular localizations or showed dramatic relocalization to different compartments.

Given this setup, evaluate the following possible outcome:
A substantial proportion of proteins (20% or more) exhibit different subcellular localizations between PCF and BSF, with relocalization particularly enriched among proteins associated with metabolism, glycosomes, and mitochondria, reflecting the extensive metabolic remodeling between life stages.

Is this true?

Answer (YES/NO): NO